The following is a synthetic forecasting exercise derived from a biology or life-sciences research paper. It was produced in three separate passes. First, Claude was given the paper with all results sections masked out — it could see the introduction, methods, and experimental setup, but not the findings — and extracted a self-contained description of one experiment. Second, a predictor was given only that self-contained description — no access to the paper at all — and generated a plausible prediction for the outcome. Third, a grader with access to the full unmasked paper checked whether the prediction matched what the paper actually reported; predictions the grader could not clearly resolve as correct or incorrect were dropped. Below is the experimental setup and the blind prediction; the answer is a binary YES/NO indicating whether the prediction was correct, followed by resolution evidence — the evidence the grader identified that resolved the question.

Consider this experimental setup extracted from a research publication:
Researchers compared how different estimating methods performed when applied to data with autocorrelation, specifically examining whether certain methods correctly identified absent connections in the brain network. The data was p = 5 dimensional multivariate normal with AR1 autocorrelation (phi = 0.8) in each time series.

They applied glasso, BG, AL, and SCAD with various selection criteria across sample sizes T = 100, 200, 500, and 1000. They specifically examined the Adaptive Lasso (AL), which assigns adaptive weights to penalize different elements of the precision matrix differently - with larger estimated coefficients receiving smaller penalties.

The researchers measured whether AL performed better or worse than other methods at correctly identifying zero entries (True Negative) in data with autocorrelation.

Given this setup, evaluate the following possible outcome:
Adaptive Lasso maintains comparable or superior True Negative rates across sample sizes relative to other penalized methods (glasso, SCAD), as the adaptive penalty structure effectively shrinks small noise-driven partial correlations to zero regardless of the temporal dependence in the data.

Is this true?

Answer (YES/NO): NO